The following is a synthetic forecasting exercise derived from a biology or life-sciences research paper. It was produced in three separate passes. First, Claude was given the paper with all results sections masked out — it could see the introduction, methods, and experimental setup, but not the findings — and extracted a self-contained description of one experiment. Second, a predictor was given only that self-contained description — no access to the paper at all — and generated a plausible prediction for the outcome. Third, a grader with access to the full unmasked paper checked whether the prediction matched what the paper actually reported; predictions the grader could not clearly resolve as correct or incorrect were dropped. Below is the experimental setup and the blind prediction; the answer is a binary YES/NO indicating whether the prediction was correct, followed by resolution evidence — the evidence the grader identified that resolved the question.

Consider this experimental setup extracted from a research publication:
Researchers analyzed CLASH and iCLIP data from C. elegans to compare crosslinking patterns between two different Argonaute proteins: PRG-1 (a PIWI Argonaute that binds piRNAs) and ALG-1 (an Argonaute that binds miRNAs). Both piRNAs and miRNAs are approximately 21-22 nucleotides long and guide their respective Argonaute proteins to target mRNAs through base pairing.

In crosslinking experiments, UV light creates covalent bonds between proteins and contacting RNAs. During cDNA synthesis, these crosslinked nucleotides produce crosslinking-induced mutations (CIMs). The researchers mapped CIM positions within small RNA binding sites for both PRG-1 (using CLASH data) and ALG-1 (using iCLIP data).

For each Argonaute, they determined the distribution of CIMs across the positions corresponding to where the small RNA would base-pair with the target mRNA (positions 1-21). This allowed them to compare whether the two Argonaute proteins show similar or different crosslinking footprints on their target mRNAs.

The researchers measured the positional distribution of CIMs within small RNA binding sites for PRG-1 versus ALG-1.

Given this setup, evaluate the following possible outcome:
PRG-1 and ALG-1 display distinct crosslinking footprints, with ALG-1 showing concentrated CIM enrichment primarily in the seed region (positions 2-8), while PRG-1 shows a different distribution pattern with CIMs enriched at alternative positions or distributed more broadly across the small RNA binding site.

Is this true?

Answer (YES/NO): NO